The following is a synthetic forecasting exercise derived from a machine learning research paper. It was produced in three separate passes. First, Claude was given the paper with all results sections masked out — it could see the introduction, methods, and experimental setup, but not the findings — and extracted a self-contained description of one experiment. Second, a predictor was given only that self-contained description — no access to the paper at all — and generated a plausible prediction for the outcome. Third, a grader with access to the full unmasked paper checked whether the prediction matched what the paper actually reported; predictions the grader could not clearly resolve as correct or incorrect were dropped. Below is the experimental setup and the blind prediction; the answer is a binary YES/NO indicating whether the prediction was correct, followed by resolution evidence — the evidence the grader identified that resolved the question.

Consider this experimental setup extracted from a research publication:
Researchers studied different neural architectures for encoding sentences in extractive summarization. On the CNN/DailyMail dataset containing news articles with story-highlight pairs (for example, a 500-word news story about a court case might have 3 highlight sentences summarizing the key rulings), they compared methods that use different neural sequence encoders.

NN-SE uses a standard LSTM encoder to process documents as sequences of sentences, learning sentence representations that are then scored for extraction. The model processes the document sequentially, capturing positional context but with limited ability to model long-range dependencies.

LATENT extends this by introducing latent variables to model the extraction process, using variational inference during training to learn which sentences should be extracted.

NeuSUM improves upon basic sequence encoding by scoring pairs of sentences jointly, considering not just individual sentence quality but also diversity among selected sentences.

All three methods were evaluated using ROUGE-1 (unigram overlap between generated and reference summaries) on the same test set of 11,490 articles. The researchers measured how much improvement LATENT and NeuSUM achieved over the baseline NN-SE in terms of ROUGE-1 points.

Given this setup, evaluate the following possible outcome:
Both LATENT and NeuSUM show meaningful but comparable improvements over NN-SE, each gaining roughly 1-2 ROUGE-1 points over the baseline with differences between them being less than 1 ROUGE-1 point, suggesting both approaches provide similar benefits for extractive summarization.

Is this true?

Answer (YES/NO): NO